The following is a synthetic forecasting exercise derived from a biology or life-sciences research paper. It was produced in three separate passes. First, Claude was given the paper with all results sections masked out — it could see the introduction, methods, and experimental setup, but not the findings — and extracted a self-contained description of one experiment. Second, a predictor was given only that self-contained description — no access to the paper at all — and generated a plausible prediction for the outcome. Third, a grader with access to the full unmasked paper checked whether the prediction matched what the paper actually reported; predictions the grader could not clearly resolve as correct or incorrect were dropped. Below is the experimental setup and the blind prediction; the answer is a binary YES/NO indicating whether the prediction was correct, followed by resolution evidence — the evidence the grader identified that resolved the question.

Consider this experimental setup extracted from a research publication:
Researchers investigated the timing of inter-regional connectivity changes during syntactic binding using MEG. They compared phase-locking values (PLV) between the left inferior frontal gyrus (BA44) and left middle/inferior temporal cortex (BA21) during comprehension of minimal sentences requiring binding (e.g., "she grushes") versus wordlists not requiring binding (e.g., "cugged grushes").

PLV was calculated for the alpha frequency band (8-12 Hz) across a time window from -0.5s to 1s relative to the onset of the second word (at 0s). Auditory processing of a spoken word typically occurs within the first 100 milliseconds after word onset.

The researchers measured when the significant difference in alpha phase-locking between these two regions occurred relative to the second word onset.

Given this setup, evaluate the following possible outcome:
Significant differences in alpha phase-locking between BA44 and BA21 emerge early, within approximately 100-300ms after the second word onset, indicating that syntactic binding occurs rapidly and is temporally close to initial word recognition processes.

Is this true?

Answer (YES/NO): YES